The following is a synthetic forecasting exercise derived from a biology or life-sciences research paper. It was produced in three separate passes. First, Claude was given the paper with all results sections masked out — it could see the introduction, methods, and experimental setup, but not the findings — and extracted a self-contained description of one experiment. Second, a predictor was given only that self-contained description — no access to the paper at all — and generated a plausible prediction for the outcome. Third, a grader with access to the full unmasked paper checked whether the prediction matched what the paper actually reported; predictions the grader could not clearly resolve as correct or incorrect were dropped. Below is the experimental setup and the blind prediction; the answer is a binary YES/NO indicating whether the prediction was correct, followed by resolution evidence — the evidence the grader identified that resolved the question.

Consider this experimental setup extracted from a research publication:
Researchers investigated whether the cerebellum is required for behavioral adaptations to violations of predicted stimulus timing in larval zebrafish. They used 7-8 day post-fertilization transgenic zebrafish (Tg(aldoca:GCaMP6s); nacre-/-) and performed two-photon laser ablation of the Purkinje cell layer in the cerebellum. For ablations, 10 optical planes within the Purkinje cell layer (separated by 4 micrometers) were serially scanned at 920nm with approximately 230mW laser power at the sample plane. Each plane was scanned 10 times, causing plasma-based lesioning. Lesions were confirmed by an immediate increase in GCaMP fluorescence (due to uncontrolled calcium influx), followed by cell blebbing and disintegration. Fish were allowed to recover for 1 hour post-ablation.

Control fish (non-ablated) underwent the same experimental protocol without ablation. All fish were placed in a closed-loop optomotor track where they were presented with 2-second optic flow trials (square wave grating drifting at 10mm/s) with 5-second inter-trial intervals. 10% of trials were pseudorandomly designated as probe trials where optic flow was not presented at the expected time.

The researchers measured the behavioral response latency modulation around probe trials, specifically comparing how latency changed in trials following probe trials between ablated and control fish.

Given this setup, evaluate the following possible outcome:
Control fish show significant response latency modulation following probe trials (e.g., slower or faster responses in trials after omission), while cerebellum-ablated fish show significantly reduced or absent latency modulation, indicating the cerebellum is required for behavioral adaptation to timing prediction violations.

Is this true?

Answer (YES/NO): YES